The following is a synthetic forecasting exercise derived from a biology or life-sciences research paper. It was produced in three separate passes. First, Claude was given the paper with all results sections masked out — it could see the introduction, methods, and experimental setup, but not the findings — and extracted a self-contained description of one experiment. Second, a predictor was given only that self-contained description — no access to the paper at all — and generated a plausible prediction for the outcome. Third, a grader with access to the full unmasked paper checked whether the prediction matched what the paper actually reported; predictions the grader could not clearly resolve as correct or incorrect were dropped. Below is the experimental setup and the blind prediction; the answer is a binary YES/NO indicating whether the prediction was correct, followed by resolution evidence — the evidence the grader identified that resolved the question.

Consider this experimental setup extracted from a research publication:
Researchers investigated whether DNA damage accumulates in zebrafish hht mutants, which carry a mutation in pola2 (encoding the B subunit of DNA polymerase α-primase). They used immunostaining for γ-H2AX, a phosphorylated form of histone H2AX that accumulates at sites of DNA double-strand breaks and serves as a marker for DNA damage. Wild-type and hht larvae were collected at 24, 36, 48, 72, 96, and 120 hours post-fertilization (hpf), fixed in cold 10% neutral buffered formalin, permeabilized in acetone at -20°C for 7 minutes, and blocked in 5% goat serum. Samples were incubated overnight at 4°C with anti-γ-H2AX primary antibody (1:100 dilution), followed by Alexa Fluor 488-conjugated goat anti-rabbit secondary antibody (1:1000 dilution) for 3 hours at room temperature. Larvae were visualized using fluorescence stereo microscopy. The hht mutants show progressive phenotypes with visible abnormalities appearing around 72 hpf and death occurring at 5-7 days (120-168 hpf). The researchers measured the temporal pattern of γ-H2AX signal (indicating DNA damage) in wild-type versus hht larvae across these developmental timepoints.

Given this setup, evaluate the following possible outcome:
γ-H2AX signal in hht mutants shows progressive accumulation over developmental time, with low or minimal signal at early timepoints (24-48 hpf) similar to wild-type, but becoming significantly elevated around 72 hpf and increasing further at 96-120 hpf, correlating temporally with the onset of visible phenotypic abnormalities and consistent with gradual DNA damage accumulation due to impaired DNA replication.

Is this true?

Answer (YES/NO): NO